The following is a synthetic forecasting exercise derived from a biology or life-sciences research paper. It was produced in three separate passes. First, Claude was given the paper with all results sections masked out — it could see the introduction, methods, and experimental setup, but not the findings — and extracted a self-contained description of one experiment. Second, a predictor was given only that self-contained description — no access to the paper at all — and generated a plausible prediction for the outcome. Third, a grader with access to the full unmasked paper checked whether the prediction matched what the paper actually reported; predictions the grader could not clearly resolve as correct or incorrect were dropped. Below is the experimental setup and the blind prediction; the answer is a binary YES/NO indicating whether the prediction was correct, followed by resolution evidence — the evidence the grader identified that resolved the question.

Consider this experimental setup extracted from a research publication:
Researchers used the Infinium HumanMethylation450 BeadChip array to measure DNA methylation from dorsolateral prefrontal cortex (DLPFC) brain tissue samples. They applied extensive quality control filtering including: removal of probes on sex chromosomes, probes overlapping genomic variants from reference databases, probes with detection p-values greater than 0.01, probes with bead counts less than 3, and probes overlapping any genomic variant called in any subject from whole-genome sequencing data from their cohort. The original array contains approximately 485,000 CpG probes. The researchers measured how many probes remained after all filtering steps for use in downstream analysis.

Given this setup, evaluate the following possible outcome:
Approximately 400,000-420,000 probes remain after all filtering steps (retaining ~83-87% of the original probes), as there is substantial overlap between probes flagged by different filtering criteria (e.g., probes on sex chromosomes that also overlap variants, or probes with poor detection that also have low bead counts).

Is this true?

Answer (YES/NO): NO